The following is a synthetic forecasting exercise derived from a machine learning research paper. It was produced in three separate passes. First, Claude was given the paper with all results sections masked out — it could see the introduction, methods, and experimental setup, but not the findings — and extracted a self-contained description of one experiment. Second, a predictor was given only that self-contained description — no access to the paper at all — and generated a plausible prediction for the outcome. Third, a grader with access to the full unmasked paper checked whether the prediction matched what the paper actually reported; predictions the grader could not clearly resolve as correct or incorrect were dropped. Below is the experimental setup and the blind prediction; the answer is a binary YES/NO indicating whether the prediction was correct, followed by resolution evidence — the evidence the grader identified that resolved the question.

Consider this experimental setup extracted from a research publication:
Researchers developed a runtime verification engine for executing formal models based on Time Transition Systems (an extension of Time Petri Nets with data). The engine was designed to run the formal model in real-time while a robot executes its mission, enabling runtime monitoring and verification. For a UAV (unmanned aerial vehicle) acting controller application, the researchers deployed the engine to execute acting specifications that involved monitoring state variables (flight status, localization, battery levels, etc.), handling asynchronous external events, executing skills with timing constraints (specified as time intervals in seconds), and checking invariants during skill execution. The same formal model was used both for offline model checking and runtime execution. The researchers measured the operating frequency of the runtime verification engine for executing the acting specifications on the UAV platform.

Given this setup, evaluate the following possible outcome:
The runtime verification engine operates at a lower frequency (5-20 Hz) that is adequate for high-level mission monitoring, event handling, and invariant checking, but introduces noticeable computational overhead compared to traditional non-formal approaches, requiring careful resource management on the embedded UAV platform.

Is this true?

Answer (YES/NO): NO